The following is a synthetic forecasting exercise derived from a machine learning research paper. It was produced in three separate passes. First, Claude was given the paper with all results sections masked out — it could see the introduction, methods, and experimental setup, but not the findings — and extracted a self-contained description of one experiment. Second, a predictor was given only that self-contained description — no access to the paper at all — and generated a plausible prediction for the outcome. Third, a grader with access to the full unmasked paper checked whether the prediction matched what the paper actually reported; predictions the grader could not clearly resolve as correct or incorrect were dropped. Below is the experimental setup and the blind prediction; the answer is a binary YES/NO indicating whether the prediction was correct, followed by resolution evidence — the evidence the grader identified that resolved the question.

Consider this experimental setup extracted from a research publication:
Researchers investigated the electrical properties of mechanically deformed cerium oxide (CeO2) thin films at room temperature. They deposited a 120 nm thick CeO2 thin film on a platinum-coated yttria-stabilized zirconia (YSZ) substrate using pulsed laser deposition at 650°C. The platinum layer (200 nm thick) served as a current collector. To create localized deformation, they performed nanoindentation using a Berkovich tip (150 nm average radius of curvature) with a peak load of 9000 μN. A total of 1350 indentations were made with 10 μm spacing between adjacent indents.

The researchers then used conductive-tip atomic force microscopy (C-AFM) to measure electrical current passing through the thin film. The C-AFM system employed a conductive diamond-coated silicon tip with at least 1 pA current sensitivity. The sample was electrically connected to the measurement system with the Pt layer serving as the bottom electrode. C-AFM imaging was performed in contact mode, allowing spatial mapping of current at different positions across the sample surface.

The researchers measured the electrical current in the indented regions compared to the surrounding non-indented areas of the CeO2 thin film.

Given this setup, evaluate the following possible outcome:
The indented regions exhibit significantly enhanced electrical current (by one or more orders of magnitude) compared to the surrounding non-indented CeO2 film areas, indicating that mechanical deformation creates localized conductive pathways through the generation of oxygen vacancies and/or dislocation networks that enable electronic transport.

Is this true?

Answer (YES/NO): NO